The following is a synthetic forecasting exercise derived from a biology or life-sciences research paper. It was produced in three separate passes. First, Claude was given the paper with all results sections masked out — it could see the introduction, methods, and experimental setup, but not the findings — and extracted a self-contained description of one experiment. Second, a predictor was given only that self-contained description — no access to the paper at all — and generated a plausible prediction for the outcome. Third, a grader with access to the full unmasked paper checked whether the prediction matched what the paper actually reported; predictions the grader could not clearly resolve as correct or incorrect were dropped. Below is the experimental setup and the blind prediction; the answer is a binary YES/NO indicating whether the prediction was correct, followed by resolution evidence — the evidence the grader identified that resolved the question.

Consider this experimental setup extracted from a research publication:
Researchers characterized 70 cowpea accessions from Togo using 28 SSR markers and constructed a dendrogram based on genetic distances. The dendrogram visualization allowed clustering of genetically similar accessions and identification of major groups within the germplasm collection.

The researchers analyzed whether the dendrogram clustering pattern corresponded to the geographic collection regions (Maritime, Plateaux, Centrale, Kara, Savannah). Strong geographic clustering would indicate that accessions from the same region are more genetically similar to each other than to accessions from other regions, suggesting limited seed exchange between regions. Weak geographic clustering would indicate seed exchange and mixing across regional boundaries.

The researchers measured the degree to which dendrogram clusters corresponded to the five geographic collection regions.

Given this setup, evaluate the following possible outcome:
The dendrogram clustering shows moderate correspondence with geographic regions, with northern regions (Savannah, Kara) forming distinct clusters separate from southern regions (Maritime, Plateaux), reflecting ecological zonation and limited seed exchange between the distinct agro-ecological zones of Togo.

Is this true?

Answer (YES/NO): NO